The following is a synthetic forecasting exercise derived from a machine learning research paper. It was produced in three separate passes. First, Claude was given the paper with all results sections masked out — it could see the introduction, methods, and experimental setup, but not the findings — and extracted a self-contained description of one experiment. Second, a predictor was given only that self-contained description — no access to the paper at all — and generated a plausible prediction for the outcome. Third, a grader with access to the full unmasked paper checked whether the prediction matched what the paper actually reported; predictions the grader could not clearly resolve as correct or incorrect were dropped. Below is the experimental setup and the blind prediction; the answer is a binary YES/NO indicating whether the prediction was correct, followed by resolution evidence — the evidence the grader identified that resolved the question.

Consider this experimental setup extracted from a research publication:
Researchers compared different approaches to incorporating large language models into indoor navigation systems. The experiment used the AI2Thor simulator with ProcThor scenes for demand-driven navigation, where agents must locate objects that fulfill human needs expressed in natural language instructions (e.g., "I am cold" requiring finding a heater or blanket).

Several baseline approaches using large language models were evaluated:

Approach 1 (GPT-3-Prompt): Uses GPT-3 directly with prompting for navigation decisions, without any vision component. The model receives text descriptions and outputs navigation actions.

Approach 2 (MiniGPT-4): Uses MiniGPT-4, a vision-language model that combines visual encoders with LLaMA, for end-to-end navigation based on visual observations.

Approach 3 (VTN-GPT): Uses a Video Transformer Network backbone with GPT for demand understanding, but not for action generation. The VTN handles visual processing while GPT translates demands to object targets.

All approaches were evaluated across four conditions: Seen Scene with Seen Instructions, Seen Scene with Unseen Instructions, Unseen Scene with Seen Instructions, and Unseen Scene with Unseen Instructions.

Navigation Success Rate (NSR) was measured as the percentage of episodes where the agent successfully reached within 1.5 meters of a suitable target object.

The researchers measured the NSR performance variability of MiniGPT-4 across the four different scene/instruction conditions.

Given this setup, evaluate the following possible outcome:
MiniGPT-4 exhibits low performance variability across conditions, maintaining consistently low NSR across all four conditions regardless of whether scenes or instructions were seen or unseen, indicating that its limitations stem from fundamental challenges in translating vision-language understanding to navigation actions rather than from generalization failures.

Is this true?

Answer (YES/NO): YES